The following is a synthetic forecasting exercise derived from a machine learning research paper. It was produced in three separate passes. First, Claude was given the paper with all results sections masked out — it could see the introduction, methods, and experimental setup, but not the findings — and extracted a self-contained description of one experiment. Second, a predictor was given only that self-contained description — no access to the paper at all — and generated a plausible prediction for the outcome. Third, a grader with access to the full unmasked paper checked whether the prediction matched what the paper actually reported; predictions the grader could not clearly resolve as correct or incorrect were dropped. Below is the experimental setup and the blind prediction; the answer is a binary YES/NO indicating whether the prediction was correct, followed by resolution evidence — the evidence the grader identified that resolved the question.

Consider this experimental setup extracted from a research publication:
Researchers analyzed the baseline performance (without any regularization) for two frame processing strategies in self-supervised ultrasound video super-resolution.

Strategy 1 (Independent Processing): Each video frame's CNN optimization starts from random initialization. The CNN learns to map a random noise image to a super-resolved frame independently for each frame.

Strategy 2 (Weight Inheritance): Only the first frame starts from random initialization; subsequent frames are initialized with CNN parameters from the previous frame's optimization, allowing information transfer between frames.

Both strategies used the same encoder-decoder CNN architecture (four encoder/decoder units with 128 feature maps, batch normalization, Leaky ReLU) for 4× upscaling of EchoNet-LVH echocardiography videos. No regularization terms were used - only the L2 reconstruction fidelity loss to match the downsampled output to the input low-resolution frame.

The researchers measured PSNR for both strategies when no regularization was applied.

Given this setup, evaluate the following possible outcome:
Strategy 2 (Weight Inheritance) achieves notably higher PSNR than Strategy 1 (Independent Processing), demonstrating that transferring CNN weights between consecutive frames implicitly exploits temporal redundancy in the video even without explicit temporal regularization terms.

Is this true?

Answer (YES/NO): NO